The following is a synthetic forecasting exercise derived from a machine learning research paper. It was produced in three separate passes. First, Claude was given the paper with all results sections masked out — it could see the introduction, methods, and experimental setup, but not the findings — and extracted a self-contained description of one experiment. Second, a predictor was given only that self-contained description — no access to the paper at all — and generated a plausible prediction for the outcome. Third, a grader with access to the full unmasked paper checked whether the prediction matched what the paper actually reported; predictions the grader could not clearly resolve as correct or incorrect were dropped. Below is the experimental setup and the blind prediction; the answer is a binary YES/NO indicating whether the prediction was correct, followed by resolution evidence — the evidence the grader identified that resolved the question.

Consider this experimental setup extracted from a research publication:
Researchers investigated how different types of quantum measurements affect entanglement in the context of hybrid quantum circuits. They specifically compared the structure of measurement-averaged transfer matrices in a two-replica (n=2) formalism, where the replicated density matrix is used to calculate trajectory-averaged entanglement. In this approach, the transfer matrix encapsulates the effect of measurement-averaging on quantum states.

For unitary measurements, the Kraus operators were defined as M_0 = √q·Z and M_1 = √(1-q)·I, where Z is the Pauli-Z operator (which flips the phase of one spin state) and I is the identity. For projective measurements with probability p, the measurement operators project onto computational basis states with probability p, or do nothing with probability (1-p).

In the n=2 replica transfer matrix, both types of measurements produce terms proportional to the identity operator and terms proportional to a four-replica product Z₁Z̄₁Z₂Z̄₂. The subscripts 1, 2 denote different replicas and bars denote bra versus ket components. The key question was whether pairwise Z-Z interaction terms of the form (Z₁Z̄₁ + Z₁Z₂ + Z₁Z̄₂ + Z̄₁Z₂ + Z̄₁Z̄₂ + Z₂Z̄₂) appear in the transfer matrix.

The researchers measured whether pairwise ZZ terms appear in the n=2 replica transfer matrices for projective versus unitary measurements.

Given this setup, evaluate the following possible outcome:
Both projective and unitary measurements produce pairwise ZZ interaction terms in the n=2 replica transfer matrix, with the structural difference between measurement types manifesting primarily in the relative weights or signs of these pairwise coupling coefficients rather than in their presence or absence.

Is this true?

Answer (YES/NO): NO